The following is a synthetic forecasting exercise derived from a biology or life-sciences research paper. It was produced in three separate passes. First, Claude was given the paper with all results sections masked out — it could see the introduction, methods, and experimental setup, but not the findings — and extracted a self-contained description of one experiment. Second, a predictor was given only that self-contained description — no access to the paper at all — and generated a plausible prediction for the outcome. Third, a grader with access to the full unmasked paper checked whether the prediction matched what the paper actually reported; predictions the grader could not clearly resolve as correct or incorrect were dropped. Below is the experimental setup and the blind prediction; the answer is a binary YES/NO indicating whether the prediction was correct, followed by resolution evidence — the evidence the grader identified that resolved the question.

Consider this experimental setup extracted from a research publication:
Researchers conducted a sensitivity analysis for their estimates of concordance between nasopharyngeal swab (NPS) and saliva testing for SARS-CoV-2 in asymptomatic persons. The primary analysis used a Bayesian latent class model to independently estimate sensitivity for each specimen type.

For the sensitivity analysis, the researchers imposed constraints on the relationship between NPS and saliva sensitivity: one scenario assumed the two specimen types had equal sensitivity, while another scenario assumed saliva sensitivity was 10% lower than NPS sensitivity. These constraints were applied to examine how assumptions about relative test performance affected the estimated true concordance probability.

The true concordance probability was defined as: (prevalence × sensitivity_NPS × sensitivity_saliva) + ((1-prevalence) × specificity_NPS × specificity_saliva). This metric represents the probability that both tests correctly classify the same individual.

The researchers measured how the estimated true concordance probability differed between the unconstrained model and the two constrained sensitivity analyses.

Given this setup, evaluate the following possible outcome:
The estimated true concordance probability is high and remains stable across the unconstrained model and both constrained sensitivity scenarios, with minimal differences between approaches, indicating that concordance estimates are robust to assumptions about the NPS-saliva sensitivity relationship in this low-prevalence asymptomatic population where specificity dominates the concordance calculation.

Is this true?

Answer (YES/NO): YES